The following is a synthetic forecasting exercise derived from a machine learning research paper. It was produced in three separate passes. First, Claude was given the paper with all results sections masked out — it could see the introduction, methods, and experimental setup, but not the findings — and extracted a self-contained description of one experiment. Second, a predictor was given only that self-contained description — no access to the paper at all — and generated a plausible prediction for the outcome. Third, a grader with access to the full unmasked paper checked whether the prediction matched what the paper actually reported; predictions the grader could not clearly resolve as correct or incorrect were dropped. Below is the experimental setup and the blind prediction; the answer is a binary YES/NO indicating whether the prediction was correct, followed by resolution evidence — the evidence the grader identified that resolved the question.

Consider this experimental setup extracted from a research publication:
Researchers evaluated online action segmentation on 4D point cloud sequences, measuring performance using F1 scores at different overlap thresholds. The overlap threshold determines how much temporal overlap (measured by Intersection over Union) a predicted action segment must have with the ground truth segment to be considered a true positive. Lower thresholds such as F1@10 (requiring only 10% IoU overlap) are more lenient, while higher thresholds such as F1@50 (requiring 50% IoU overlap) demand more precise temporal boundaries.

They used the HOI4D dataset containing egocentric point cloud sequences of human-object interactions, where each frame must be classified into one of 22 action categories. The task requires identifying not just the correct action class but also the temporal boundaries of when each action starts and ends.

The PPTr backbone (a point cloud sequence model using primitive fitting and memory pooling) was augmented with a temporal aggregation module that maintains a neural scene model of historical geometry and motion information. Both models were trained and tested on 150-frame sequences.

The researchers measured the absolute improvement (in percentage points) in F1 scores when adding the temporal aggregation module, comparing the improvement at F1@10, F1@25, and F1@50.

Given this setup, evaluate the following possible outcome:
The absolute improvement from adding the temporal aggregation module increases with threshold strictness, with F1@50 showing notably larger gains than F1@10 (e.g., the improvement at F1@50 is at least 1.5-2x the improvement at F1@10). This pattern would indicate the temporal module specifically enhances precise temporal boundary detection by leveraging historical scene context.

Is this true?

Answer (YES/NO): NO